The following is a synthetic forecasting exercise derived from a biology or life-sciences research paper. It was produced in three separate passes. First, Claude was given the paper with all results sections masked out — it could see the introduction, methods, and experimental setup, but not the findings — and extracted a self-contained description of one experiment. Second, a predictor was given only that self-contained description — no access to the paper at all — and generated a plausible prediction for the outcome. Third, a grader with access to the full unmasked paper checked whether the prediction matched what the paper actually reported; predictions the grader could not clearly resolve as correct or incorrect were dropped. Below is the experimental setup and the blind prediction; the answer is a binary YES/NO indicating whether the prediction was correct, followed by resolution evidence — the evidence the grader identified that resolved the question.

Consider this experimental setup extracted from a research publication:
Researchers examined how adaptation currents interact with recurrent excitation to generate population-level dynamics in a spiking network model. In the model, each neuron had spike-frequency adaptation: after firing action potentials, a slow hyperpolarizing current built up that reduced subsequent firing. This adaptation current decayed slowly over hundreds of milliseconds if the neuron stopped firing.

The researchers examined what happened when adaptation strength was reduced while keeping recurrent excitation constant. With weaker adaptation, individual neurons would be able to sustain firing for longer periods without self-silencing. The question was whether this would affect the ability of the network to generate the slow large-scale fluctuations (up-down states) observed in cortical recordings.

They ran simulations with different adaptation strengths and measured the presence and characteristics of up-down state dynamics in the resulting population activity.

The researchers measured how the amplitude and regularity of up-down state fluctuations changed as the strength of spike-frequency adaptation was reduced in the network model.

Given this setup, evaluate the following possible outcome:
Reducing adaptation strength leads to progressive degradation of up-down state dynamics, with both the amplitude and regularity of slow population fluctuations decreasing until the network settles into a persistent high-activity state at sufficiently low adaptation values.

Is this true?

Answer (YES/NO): YES